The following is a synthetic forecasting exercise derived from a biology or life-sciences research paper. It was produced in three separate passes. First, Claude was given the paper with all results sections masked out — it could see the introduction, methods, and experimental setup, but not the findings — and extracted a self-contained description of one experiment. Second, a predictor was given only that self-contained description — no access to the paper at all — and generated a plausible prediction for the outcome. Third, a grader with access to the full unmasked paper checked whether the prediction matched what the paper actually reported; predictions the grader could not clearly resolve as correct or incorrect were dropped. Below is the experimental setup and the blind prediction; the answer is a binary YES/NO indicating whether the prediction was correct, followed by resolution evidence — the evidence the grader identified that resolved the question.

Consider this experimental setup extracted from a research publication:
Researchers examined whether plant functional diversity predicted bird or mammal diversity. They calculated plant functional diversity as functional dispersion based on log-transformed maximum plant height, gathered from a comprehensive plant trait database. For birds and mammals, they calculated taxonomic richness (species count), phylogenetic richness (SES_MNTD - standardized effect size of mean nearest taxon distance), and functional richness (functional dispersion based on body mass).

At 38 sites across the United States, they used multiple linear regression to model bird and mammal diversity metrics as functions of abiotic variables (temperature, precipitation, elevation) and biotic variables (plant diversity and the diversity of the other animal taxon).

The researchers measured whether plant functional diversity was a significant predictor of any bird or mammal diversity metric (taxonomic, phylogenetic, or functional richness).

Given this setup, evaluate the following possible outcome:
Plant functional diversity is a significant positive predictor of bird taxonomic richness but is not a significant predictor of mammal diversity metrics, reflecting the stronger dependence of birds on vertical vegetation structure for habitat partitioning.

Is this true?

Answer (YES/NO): NO